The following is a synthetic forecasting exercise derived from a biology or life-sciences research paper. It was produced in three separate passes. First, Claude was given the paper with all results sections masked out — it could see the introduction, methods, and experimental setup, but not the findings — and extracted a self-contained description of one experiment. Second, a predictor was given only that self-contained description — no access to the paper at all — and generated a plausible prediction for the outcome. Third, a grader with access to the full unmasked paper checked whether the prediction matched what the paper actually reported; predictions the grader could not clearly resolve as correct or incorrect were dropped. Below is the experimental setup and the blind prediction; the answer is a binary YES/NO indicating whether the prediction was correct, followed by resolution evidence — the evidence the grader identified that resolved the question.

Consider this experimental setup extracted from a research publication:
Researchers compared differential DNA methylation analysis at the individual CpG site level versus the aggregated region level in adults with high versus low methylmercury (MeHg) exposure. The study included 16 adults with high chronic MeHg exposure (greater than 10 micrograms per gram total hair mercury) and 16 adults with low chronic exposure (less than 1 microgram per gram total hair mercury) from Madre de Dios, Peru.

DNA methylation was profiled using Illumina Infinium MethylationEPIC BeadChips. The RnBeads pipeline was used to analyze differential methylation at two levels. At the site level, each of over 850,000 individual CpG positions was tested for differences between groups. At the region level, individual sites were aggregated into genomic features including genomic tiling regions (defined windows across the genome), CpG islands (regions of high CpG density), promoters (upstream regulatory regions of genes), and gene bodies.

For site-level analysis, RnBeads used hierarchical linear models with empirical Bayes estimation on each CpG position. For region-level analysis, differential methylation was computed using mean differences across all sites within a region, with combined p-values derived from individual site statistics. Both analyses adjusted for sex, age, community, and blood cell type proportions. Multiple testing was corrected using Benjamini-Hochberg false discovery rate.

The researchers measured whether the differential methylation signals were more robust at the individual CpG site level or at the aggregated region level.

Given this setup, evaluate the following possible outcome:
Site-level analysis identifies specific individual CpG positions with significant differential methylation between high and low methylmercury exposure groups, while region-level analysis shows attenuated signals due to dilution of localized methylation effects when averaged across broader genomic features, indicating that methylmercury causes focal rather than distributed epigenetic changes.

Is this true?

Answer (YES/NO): NO